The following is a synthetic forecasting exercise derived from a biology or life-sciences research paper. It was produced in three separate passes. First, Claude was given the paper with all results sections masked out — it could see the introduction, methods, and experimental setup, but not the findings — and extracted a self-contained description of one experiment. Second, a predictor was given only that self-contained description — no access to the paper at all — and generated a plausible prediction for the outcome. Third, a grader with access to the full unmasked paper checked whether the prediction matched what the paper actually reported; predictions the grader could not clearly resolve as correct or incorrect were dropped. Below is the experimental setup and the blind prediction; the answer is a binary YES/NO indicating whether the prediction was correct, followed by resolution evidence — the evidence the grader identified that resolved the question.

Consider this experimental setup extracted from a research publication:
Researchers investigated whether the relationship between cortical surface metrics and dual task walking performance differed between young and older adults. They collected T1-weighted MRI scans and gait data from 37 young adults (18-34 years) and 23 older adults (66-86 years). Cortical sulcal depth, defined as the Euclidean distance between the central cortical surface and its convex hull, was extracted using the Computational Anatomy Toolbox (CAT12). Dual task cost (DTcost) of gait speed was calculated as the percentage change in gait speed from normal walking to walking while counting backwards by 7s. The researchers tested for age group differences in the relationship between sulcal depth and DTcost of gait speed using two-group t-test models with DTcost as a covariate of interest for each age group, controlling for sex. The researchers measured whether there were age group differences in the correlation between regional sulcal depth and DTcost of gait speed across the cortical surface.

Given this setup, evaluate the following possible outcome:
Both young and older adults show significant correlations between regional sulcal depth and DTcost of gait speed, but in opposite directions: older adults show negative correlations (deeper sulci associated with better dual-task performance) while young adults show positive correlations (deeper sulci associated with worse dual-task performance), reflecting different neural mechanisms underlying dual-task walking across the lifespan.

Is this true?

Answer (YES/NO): NO